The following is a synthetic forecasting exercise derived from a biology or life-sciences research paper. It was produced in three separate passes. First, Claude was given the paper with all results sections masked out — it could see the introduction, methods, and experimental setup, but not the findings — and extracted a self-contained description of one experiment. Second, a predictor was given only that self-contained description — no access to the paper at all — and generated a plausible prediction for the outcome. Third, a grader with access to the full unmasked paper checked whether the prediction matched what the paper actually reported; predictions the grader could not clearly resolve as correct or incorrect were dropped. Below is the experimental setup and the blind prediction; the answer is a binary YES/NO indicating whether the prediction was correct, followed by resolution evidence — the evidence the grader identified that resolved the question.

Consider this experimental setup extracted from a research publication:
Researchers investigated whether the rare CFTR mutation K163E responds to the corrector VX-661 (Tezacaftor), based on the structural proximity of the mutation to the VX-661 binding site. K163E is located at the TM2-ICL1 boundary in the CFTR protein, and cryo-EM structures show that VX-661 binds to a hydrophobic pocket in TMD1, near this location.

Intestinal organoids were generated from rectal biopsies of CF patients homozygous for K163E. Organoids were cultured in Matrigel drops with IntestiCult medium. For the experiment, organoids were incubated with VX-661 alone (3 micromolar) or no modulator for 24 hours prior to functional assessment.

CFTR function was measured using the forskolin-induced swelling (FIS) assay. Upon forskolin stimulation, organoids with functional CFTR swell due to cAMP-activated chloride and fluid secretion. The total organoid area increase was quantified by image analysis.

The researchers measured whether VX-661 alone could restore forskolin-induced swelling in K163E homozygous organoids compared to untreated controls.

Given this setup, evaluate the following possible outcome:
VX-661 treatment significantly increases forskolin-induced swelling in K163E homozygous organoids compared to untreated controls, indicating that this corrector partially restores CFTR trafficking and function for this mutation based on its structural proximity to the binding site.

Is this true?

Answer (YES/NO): YES